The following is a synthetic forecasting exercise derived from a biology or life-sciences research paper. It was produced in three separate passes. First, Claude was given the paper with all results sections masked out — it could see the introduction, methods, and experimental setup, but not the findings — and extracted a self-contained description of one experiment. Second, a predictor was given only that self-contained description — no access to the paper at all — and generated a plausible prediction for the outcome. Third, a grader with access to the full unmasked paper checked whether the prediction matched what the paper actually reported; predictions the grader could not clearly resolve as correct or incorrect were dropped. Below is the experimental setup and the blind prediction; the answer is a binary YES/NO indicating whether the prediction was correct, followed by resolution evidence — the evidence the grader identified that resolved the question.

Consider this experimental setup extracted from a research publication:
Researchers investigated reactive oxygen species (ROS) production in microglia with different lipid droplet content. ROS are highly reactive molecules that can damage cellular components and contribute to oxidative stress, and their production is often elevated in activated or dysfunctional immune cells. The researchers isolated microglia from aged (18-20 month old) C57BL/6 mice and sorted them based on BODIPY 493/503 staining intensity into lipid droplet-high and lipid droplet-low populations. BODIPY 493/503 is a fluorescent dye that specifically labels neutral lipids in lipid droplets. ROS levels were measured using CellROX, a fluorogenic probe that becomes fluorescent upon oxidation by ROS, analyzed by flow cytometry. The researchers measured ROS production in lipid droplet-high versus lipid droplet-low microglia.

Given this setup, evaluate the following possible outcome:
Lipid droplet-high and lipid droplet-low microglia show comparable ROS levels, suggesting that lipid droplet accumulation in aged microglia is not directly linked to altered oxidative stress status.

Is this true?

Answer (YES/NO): NO